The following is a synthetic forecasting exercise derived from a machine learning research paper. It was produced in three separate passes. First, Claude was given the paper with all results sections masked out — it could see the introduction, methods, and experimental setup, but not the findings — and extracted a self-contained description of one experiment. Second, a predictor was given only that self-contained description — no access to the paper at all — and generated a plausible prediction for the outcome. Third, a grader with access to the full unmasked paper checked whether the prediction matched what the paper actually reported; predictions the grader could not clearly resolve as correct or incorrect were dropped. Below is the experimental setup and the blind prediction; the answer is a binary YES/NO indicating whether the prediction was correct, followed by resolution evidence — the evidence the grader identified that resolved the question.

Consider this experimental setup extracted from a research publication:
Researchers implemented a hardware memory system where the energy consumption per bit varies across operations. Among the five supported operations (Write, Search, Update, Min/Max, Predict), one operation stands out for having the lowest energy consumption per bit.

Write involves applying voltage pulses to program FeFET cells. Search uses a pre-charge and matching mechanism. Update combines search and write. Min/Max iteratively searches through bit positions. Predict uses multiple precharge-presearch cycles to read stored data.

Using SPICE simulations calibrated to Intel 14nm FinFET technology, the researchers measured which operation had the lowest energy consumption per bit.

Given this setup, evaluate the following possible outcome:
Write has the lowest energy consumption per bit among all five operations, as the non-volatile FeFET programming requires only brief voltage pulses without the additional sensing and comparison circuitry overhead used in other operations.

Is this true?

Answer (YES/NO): YES